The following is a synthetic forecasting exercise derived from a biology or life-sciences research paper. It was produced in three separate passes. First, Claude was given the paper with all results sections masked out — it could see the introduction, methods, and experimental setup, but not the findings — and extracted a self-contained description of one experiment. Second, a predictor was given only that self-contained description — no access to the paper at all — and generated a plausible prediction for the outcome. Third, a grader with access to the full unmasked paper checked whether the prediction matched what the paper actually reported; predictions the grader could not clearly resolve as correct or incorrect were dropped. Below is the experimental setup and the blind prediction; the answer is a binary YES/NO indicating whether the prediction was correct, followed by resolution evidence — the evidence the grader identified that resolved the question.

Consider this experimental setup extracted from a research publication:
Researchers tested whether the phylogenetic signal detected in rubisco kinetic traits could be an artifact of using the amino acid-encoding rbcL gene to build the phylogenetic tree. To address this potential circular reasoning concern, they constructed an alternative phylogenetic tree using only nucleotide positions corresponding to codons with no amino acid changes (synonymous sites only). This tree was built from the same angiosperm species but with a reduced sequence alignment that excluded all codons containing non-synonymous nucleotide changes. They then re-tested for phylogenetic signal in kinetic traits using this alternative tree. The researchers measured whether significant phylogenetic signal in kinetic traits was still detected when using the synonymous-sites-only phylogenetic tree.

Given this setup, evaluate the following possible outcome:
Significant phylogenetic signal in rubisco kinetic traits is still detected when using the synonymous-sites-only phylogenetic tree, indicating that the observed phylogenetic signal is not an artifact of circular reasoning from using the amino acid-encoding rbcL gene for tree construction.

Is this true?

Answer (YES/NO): YES